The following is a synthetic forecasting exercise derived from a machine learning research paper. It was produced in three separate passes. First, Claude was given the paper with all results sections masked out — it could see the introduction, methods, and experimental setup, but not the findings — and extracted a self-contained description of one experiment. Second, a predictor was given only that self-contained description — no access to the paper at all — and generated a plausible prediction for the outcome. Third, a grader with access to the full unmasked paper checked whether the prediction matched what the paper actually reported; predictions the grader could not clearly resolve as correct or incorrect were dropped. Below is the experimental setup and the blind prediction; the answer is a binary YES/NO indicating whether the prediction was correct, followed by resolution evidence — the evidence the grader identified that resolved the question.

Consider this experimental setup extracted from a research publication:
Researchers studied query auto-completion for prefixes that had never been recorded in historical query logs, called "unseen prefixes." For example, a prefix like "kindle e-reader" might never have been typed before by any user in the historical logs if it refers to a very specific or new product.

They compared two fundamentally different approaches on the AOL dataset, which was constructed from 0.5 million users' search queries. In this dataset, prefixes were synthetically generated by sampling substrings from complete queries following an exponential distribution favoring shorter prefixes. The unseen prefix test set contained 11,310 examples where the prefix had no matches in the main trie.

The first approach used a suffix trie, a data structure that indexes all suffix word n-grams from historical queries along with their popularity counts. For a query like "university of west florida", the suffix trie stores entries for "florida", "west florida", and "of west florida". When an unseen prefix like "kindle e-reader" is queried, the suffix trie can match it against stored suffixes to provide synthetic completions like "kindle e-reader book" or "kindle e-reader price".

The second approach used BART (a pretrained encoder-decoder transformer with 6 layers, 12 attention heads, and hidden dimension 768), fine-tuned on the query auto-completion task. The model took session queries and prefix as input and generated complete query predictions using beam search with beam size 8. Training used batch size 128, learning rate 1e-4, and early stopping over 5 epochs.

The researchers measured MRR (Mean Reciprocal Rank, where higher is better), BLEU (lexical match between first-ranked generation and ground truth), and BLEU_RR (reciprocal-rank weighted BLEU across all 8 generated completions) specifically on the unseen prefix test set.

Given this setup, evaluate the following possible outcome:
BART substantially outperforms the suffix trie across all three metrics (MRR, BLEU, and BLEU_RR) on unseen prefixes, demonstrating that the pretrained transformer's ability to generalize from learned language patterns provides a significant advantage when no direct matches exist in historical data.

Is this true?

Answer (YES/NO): NO